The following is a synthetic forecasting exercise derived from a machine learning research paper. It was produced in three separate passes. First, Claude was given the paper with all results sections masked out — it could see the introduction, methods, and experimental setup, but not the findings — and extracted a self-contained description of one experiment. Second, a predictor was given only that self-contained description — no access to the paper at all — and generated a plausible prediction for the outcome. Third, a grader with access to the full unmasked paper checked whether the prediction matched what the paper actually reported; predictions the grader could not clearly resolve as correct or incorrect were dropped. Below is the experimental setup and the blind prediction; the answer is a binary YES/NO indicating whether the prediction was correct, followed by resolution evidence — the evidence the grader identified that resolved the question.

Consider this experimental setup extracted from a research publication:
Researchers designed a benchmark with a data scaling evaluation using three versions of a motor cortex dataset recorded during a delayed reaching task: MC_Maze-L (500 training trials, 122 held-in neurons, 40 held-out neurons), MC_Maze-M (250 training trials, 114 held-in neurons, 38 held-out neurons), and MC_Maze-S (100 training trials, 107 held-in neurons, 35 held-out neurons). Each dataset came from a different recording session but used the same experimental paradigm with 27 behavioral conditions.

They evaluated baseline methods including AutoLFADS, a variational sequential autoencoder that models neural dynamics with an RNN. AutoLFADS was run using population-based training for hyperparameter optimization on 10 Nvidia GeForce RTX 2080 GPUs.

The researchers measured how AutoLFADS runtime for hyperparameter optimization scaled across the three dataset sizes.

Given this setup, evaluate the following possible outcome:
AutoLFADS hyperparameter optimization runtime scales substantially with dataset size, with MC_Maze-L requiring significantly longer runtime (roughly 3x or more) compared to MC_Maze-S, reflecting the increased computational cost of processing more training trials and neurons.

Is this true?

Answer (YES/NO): YES